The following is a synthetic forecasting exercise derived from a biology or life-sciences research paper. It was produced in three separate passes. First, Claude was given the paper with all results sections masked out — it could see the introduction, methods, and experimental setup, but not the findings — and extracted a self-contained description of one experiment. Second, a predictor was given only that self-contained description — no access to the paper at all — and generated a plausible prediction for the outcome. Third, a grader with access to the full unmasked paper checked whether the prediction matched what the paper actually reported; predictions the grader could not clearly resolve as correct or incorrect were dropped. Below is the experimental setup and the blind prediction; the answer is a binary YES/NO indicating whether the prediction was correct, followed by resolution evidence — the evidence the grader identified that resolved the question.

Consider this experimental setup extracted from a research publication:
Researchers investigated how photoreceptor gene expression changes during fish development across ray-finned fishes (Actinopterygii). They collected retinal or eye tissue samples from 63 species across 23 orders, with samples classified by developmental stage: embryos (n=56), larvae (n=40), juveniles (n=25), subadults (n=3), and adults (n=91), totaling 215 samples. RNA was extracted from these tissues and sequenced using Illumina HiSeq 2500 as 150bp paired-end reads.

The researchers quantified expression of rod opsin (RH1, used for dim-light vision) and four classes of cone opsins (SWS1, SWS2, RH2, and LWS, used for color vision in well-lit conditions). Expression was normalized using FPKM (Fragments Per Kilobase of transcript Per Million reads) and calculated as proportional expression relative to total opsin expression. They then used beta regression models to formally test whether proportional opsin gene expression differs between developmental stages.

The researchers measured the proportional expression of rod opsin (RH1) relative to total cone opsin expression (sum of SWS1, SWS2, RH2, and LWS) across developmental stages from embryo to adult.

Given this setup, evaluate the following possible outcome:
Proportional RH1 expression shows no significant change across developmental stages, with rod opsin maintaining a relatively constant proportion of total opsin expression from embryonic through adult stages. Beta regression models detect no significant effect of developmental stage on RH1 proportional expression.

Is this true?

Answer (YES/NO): NO